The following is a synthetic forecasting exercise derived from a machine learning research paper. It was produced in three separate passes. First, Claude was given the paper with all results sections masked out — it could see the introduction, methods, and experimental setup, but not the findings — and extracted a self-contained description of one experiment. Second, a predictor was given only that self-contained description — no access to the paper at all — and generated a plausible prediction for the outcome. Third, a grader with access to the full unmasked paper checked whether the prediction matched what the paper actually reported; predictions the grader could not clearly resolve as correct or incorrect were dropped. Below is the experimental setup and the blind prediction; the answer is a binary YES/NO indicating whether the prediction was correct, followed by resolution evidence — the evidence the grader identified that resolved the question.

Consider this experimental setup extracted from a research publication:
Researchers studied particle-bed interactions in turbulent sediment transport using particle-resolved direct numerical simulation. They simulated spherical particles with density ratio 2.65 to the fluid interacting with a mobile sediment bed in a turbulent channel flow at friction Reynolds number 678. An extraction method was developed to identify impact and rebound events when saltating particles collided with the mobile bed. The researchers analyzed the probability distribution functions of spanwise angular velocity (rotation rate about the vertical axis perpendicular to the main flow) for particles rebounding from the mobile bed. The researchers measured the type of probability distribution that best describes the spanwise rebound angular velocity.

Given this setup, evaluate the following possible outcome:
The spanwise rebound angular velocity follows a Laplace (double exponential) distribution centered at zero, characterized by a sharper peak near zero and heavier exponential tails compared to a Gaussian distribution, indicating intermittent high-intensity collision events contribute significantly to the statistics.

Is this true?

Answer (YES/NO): NO